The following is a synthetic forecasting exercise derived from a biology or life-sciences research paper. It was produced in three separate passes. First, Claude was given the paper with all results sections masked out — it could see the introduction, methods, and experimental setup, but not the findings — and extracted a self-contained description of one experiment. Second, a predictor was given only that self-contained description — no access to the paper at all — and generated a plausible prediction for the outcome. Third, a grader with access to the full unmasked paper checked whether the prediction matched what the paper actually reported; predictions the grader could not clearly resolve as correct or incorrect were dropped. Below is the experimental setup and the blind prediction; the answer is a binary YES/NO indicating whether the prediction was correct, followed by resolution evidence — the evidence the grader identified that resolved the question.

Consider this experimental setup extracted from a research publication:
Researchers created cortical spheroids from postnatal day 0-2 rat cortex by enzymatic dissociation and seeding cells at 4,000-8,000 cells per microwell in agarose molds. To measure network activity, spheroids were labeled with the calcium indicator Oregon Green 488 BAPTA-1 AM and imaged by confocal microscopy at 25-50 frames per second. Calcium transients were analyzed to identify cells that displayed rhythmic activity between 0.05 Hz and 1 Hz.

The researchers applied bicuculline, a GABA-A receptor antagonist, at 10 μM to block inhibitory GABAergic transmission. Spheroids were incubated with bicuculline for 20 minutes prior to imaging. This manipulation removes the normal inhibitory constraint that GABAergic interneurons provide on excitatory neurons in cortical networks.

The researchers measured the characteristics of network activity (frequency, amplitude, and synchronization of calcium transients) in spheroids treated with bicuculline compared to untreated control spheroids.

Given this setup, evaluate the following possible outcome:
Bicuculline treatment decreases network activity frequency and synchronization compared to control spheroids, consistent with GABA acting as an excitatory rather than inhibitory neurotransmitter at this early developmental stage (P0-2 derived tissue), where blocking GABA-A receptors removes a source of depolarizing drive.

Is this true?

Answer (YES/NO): NO